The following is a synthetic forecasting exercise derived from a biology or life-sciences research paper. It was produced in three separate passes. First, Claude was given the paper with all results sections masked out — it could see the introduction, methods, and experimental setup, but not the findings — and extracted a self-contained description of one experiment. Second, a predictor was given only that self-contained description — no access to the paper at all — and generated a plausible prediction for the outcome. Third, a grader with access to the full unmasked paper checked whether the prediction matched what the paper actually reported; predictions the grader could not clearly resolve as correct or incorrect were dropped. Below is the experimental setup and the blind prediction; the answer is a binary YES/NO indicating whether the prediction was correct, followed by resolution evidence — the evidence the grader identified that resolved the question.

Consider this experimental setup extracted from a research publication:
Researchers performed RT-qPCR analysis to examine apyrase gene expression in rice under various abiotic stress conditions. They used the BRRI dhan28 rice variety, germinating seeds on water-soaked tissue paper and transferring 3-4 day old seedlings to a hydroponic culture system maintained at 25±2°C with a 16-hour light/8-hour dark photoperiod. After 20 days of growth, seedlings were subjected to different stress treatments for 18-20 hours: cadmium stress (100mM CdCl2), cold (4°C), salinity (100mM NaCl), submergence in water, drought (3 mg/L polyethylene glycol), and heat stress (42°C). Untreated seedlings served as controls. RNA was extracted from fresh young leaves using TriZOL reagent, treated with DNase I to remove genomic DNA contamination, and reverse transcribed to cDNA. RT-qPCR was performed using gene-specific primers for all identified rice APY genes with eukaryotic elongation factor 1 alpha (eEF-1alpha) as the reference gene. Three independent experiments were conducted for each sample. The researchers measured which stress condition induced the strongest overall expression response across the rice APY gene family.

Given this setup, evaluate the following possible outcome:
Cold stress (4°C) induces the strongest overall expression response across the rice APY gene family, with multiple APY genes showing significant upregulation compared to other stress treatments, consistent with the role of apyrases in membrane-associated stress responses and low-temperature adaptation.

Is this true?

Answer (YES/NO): NO